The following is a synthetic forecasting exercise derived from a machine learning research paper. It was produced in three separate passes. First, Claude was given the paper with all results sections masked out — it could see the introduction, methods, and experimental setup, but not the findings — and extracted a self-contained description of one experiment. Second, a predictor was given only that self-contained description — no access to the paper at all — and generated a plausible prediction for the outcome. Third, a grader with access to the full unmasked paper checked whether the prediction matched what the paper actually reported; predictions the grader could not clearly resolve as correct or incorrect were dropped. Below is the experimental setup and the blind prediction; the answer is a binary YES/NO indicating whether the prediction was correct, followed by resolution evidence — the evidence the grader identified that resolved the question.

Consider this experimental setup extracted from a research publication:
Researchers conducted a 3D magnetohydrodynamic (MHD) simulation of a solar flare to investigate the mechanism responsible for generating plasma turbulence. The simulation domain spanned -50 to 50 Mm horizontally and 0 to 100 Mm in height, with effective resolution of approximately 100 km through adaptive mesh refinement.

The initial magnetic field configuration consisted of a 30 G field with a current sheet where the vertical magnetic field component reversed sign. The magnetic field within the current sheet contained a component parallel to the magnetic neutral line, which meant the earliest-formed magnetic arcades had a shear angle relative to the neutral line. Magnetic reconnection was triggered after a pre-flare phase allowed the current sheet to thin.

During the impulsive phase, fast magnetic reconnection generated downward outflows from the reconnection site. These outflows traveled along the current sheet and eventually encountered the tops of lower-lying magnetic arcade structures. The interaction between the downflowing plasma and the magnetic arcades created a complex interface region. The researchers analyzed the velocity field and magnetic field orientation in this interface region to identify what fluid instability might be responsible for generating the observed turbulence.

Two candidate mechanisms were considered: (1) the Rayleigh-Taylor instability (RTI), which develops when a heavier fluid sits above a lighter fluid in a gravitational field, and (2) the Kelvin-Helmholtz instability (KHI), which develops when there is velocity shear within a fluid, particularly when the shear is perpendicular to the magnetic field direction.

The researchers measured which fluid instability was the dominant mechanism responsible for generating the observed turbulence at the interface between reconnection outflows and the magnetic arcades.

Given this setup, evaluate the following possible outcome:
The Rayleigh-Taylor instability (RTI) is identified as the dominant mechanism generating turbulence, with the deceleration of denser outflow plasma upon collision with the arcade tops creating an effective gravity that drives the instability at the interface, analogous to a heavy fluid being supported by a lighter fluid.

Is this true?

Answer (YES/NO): NO